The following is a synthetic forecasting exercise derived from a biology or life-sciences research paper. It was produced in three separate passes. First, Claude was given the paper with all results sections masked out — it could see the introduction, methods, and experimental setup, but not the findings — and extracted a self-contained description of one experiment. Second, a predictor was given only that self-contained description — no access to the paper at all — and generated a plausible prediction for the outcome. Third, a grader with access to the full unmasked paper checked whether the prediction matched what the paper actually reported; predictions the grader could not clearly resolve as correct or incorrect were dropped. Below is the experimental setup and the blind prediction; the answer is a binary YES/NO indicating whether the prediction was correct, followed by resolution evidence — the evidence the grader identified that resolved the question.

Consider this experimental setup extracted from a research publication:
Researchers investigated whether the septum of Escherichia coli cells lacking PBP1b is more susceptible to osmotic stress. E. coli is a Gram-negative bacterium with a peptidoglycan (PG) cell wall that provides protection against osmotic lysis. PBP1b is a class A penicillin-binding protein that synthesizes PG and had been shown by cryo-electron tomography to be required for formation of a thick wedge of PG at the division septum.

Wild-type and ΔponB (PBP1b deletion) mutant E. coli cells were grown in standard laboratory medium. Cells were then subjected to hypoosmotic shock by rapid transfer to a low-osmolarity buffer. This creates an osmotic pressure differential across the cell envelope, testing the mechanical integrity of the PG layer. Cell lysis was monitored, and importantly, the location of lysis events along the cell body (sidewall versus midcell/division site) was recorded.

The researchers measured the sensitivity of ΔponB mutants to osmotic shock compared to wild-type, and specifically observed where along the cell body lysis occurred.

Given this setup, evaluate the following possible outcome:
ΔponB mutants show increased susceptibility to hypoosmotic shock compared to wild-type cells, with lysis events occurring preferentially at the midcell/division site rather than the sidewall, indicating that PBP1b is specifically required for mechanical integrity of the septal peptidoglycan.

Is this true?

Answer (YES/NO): YES